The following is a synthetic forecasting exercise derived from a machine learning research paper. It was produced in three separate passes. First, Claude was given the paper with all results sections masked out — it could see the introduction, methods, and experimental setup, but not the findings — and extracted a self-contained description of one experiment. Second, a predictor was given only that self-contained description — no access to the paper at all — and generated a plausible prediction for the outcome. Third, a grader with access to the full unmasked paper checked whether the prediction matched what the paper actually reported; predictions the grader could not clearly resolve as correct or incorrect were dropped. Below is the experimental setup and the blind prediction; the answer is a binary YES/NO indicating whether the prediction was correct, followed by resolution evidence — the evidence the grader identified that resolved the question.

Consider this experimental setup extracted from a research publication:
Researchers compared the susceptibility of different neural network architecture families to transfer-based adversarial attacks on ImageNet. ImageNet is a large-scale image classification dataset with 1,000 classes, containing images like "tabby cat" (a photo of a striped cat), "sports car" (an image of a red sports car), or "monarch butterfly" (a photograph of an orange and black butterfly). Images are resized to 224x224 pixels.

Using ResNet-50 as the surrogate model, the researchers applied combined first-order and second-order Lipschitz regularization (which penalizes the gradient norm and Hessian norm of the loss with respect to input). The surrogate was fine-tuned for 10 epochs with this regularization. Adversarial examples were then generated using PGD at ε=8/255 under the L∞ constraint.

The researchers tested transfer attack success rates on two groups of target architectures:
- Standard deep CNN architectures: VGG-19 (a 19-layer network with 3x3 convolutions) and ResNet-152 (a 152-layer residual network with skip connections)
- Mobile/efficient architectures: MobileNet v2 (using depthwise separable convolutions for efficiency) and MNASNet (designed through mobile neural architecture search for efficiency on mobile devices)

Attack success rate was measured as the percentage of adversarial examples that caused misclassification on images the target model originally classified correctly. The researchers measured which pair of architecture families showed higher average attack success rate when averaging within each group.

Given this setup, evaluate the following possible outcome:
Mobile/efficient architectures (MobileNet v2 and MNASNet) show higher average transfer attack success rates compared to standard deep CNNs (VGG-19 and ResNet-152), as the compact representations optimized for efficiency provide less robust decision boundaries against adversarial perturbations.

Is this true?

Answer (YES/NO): NO